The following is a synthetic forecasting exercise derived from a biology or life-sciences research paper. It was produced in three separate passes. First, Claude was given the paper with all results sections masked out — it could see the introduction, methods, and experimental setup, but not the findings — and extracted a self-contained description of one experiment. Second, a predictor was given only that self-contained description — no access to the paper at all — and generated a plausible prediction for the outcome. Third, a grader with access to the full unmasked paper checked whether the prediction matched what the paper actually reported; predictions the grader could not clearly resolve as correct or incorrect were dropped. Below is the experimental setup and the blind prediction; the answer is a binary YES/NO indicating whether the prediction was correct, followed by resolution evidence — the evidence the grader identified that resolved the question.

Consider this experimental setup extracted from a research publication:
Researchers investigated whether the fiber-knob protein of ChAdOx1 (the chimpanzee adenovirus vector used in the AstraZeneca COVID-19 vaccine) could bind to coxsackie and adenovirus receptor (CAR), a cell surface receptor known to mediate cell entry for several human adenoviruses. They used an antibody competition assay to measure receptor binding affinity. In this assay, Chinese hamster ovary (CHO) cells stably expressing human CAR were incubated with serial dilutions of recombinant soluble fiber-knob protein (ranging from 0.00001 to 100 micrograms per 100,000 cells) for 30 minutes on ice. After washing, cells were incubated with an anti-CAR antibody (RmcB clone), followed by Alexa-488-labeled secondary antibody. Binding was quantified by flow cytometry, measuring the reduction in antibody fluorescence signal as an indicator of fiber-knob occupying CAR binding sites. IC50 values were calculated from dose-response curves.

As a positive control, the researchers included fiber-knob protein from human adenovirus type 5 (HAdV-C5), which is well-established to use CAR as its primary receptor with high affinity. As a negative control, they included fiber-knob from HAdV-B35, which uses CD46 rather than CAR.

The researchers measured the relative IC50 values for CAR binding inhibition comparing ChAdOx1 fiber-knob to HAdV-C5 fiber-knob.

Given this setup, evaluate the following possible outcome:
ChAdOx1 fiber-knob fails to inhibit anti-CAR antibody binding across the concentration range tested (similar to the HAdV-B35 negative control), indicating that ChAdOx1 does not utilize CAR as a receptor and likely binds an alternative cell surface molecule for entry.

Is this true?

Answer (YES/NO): NO